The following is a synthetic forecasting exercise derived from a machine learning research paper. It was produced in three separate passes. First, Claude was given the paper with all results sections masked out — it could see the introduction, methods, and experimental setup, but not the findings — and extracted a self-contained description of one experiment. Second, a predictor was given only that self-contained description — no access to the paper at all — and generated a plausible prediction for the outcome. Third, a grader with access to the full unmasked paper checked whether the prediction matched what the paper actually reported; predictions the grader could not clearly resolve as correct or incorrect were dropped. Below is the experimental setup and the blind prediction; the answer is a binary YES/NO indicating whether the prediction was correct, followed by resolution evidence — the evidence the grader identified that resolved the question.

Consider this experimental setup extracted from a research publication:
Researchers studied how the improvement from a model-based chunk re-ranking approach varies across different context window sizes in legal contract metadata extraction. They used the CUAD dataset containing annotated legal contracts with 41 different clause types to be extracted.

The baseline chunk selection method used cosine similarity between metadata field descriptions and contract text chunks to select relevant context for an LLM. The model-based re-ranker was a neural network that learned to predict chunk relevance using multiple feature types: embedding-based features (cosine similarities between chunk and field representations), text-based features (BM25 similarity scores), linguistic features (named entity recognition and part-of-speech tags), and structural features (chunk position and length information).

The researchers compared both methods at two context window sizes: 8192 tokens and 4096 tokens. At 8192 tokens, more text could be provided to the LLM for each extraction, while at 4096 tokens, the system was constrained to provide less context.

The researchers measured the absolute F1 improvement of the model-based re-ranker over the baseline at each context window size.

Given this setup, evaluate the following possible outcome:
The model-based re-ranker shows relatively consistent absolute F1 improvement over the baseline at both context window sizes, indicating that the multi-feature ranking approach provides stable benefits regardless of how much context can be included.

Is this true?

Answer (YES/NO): NO